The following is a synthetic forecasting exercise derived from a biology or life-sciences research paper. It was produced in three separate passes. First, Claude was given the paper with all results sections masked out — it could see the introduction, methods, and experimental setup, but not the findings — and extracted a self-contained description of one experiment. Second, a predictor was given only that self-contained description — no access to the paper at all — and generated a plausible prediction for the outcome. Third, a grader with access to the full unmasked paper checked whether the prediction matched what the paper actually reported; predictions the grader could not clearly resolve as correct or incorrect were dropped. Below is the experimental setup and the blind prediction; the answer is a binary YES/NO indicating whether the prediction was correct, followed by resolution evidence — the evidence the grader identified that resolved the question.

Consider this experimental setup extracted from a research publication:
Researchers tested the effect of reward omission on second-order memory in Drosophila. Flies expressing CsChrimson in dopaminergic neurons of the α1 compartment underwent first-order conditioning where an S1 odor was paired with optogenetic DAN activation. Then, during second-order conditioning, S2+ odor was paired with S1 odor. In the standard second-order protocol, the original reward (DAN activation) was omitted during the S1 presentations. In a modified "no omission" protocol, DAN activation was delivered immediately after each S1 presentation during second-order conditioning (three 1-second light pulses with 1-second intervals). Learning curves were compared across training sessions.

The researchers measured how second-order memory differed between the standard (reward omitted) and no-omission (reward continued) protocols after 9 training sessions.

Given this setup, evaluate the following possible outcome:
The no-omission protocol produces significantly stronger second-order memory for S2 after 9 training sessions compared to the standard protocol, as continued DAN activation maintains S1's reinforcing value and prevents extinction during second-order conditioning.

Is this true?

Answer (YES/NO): YES